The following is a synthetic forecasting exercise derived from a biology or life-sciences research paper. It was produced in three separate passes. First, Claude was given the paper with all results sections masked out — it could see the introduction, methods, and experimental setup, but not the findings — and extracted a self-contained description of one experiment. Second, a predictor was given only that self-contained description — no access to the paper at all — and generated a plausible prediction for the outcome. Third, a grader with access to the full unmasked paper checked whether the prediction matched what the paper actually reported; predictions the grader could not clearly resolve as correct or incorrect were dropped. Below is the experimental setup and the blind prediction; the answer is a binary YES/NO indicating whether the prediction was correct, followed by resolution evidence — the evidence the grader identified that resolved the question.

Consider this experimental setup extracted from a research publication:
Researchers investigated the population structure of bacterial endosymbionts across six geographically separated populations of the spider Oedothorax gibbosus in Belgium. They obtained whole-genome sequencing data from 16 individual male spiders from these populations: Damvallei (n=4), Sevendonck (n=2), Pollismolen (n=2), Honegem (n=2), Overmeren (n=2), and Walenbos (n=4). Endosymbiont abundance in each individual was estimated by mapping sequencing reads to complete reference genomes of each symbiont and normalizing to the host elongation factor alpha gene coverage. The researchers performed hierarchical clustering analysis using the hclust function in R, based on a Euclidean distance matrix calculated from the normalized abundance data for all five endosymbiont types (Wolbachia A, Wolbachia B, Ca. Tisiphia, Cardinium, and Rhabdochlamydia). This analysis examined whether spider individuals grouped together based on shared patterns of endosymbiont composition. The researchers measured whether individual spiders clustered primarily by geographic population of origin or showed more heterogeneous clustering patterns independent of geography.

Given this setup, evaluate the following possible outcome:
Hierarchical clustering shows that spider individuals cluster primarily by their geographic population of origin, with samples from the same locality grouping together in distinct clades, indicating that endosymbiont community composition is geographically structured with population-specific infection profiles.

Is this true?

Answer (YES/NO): NO